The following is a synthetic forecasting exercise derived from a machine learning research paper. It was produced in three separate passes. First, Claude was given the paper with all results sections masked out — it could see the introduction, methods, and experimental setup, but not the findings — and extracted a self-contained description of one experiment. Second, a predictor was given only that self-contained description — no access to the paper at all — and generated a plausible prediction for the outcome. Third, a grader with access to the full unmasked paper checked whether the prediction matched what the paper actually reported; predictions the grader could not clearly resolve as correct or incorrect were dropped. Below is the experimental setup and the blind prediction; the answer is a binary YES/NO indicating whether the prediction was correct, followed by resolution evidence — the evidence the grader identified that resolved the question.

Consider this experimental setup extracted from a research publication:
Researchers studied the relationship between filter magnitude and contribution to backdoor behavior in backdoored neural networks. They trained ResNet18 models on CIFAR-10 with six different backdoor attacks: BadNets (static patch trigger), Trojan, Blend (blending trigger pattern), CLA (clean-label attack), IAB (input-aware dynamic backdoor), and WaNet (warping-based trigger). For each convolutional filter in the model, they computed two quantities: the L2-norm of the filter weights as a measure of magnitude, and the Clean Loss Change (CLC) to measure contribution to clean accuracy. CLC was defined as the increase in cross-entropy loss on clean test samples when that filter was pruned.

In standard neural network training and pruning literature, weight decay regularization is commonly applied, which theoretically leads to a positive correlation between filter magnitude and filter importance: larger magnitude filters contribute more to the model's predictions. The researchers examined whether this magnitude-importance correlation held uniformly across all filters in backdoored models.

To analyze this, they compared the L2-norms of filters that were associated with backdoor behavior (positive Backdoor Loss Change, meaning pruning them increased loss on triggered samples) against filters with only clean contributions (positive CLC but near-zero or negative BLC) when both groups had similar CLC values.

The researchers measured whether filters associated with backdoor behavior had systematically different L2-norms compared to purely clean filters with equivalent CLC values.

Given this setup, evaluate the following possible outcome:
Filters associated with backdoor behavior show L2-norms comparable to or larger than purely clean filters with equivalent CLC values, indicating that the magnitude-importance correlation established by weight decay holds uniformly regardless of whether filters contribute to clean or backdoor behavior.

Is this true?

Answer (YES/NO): NO